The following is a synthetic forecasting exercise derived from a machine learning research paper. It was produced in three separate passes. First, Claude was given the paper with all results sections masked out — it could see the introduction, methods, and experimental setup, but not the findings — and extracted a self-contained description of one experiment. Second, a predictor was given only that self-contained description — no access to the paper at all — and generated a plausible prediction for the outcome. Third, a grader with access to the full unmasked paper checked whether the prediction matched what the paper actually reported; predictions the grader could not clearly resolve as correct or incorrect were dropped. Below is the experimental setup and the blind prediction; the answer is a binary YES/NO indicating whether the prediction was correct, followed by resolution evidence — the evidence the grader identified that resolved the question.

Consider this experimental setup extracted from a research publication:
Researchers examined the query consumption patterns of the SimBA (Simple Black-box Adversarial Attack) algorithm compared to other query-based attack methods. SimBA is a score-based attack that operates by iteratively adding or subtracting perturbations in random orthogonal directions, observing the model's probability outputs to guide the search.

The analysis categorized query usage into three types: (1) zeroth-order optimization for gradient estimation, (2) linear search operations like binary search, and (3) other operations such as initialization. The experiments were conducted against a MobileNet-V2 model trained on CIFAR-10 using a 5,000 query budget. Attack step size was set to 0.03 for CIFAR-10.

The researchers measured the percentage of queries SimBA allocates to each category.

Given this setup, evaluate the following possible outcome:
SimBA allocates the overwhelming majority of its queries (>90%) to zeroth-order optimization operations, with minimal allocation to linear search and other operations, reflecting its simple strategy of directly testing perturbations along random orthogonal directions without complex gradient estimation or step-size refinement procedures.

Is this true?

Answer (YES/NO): YES